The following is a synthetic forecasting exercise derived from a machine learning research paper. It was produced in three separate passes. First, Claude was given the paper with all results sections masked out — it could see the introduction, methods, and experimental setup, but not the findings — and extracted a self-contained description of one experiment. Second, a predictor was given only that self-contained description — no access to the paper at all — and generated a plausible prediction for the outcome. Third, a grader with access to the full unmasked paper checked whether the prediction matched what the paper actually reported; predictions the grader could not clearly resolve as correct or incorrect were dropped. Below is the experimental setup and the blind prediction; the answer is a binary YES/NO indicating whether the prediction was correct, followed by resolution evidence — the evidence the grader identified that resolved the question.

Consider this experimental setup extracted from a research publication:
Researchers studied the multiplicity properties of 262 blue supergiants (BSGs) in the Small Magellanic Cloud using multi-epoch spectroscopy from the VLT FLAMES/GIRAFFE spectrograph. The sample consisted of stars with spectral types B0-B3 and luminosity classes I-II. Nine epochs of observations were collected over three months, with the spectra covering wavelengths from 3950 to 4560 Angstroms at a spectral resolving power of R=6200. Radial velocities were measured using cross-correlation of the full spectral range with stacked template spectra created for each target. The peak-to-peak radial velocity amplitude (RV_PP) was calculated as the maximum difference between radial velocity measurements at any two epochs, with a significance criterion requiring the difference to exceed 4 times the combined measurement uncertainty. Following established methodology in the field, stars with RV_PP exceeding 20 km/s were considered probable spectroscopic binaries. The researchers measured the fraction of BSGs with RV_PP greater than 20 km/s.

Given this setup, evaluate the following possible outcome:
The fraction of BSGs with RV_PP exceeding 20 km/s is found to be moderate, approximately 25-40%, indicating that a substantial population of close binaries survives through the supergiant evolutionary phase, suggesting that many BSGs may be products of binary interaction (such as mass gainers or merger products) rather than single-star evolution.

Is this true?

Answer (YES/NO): NO